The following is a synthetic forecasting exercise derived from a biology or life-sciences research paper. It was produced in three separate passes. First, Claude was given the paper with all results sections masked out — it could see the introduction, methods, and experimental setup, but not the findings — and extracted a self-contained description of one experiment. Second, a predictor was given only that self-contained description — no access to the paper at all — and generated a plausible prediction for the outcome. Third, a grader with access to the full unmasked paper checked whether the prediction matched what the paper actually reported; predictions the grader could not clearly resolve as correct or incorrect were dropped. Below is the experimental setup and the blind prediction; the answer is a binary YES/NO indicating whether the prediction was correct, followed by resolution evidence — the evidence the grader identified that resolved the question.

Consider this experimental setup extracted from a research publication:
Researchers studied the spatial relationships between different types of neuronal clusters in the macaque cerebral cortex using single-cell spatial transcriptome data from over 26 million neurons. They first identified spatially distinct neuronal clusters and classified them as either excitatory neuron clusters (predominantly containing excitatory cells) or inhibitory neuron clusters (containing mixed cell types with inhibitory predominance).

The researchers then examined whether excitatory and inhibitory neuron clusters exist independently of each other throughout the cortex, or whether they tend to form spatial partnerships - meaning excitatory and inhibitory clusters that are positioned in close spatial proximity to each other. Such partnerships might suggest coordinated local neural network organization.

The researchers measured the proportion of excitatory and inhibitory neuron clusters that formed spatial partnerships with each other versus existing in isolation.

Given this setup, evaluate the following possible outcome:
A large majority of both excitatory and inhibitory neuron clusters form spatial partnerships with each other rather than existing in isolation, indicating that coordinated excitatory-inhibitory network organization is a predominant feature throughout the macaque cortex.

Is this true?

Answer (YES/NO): YES